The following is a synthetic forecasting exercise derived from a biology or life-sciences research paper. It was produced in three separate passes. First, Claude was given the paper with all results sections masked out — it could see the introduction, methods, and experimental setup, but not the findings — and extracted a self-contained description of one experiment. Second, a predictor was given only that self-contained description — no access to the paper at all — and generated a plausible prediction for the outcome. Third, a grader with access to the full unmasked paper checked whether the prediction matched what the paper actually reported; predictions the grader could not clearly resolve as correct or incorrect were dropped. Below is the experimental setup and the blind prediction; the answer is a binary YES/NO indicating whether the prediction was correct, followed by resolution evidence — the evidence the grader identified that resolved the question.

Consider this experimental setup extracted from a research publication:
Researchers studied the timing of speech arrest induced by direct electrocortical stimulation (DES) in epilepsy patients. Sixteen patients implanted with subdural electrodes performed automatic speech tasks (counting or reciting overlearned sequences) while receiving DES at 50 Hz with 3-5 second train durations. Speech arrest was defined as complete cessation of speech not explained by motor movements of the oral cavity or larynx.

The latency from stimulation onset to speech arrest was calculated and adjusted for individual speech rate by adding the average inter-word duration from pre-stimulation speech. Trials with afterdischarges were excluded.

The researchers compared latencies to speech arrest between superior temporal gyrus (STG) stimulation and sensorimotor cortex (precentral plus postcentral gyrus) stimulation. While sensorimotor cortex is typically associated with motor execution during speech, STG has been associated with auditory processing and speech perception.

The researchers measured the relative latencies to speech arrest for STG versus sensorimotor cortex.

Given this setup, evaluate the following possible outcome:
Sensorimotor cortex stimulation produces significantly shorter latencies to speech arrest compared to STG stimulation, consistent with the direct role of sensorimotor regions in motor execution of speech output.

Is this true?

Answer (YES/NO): NO